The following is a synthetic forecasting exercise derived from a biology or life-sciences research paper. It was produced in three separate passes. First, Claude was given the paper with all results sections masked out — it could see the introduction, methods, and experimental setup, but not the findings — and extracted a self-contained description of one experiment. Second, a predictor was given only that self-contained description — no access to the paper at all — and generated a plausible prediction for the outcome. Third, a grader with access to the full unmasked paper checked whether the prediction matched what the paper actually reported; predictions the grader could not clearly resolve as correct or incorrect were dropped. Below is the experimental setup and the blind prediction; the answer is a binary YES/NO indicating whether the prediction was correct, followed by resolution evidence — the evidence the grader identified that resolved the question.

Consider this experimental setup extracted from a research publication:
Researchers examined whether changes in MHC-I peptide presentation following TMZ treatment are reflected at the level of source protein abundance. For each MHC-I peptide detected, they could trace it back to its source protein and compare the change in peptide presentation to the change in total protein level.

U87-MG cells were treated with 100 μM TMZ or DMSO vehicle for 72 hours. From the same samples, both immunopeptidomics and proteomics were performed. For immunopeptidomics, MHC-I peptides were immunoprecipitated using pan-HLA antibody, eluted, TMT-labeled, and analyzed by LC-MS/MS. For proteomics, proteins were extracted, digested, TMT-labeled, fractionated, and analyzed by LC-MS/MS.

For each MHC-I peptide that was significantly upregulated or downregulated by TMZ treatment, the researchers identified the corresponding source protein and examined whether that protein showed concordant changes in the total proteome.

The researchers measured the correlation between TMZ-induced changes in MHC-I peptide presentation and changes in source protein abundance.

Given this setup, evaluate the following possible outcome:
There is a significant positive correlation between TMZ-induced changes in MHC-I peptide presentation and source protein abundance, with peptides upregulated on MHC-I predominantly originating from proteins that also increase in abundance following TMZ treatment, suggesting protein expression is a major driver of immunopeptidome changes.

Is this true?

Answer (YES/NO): NO